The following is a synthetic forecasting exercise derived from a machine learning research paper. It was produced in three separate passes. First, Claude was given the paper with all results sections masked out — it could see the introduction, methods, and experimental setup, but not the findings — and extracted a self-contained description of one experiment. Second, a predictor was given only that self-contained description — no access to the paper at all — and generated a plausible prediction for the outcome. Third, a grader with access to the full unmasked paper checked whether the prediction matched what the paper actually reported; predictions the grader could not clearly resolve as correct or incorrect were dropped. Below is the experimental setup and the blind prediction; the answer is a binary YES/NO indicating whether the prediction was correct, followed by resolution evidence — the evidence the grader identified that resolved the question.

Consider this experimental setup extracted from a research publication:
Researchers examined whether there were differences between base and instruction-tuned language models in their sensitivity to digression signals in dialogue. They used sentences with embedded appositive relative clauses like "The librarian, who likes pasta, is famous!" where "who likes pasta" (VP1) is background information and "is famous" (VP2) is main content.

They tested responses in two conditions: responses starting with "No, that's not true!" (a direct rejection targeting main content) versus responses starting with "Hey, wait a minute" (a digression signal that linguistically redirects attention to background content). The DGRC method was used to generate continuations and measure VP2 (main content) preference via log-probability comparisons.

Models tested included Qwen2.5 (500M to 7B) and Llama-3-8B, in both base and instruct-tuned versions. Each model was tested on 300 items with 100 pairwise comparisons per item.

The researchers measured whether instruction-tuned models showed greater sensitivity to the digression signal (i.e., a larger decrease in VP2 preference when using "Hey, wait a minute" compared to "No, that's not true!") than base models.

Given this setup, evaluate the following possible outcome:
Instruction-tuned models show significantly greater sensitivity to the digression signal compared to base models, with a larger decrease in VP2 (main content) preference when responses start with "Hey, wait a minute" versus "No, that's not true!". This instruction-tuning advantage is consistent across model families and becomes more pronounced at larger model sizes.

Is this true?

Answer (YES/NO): NO